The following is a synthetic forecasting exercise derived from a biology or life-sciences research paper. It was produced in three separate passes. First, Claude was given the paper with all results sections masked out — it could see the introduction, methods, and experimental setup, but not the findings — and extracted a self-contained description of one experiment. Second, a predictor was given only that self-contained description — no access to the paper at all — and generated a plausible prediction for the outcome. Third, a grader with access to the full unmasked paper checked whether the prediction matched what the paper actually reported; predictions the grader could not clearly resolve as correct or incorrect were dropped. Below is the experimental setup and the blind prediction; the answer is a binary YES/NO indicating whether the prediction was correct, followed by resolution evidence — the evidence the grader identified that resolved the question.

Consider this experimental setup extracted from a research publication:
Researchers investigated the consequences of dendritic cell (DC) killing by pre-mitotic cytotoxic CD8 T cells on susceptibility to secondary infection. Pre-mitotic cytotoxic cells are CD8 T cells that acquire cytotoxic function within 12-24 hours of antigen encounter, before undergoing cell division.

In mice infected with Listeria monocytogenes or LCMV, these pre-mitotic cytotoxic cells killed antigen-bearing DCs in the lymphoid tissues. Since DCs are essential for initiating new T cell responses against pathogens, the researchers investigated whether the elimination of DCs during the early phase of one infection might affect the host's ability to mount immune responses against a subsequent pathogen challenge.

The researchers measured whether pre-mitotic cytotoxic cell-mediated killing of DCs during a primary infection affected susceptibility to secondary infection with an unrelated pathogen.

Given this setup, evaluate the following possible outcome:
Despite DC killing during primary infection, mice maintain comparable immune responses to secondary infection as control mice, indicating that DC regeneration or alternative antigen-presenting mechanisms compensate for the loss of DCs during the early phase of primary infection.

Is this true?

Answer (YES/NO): NO